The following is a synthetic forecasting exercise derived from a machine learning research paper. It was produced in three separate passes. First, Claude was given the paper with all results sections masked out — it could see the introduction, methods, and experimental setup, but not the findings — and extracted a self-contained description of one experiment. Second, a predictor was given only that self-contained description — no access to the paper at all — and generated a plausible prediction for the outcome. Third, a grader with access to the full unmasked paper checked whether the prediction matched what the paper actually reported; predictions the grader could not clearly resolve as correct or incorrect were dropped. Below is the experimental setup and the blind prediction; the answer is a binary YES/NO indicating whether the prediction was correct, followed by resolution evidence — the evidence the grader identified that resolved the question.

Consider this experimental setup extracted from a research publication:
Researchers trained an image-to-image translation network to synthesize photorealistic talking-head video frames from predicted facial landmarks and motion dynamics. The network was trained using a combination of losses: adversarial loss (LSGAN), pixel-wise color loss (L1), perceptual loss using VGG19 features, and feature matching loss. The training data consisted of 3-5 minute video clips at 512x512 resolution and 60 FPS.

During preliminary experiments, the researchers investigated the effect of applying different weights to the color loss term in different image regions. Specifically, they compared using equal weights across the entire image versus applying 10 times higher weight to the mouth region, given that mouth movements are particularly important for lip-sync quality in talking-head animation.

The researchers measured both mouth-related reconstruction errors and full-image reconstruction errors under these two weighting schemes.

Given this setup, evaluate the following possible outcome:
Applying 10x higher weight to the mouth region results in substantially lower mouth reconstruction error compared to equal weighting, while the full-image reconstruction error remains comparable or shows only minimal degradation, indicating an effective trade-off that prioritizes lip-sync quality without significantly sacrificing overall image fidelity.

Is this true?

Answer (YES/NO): NO